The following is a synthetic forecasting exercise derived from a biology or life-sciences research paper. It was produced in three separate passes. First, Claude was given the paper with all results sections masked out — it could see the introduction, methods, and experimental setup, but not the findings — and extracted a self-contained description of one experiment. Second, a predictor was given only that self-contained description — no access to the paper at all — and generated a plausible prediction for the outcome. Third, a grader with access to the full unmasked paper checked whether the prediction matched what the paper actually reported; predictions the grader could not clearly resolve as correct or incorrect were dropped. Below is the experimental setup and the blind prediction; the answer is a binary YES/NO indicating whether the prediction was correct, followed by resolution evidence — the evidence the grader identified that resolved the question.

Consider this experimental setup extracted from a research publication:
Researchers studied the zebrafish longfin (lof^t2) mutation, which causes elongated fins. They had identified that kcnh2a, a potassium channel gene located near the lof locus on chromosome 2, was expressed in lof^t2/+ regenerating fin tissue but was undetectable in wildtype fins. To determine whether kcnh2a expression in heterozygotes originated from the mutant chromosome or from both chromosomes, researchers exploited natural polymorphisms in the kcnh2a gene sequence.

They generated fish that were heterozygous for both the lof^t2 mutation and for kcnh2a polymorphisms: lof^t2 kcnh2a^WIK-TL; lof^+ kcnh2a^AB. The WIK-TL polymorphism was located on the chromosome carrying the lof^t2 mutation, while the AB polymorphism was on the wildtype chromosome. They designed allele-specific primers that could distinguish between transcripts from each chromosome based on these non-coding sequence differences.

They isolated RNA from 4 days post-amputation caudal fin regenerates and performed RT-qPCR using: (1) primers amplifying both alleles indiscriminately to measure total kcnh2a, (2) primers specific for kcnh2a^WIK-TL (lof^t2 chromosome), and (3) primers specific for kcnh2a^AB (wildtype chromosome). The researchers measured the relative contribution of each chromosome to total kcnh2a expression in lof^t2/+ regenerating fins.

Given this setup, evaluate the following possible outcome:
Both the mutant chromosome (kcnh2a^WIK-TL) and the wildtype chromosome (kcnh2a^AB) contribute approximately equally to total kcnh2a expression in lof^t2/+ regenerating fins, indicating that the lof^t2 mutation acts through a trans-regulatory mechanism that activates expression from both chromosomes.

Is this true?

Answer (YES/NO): NO